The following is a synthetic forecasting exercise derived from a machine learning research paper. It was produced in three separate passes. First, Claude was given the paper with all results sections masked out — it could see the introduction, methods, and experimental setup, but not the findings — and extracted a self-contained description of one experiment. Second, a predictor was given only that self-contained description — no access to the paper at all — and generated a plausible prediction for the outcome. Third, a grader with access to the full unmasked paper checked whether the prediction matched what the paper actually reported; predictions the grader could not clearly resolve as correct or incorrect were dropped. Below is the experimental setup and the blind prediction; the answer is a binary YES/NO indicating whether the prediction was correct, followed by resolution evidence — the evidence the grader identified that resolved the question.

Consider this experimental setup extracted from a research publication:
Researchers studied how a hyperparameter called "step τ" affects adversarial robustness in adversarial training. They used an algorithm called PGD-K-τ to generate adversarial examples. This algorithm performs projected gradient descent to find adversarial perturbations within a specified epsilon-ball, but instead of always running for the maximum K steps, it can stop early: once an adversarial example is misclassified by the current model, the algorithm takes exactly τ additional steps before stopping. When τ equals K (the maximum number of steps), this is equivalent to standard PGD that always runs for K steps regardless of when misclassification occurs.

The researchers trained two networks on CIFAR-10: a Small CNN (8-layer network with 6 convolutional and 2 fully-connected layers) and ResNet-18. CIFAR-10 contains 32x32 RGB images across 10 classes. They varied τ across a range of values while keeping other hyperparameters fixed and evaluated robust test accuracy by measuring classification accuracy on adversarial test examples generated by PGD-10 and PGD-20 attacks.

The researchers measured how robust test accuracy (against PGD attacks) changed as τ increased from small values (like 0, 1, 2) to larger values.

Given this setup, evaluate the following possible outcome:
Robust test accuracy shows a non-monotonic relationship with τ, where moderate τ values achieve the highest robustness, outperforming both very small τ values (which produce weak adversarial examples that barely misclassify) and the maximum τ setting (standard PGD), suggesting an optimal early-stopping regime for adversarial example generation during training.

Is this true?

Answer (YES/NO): NO